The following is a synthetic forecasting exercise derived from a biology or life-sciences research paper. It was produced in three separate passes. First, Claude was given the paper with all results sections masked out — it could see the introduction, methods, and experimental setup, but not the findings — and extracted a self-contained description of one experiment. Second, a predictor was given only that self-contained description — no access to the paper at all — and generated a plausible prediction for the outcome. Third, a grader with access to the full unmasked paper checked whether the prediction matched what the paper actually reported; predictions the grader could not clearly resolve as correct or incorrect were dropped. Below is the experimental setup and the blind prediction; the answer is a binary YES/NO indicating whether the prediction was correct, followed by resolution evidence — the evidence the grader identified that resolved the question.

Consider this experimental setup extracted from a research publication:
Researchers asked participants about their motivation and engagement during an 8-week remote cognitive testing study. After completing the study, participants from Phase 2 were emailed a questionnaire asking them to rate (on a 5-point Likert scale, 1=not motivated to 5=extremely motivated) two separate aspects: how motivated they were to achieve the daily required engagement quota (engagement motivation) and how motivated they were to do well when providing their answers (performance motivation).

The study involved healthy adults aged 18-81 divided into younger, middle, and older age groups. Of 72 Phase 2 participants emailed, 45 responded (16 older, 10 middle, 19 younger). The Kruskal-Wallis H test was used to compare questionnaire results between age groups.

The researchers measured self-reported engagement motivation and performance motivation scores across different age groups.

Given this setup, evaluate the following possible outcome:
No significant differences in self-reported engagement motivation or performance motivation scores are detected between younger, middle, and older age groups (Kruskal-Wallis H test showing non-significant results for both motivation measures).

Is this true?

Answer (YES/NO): YES